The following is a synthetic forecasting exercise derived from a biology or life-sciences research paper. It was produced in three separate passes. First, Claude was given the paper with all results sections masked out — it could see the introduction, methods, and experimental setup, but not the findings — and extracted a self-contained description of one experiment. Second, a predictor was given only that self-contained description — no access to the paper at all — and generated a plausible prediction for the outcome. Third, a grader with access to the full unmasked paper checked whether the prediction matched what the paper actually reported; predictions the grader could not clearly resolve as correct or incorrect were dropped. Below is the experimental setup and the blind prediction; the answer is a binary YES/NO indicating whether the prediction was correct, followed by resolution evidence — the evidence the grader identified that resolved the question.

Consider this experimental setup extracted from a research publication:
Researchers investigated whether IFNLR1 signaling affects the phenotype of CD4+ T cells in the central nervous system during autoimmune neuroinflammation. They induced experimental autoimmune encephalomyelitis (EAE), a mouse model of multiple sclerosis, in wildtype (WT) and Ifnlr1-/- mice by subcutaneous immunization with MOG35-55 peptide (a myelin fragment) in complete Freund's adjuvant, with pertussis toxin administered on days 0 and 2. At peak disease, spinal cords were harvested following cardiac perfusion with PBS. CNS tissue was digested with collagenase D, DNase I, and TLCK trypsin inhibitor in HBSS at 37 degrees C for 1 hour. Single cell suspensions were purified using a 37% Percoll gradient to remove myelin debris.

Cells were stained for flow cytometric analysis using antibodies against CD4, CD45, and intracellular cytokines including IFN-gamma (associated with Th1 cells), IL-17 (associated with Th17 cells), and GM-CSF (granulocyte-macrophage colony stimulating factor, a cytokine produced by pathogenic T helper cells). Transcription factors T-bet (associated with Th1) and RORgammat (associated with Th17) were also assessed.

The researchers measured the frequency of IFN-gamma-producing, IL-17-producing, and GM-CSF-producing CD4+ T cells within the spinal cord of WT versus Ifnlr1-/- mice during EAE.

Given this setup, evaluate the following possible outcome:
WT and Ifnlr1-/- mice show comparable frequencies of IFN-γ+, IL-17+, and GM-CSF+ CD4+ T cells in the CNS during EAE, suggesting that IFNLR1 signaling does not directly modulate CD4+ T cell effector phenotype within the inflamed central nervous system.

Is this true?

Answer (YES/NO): NO